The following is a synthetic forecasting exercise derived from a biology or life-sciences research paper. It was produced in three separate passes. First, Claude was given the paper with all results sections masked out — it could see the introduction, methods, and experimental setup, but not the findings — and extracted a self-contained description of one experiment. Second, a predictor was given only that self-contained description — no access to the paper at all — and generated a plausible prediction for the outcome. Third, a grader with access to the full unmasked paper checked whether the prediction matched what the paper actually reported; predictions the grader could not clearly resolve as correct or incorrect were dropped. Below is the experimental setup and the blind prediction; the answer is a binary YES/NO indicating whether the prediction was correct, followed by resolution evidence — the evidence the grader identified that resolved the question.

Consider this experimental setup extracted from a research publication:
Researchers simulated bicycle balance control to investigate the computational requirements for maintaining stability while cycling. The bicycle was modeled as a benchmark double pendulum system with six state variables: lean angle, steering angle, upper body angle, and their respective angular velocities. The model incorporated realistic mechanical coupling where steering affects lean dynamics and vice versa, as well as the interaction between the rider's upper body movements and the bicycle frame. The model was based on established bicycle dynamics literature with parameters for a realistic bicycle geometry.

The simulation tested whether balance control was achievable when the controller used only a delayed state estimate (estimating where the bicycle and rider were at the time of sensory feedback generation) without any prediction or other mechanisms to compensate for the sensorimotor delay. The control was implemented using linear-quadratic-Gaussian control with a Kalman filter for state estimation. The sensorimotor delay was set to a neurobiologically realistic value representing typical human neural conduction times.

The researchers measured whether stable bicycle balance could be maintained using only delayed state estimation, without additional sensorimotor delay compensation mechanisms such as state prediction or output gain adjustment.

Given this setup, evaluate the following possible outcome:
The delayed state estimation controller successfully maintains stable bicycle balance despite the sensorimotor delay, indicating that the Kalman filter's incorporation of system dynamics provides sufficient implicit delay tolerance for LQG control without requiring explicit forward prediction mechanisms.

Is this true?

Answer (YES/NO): NO